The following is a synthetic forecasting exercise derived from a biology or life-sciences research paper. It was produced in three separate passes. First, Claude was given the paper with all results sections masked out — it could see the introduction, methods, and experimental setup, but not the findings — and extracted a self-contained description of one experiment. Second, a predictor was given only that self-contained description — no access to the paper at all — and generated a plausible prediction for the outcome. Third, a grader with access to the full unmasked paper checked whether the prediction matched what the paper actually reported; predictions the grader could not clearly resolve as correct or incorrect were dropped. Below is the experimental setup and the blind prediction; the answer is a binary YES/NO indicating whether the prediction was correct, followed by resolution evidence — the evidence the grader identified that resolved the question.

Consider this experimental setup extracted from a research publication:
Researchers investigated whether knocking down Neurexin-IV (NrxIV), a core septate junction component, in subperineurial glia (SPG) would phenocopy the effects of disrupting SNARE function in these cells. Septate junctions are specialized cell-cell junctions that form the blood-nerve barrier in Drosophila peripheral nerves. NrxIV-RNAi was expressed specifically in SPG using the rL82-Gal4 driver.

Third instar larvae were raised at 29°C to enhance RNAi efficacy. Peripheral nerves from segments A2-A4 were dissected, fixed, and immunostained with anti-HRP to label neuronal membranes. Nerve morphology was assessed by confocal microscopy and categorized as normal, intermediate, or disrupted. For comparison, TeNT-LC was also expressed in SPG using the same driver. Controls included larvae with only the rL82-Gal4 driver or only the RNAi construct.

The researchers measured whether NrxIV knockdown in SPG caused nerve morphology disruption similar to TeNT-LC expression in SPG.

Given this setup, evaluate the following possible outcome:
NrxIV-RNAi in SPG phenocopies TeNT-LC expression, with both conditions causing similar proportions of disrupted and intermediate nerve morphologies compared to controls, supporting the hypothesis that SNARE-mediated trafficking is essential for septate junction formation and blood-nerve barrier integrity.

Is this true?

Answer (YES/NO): YES